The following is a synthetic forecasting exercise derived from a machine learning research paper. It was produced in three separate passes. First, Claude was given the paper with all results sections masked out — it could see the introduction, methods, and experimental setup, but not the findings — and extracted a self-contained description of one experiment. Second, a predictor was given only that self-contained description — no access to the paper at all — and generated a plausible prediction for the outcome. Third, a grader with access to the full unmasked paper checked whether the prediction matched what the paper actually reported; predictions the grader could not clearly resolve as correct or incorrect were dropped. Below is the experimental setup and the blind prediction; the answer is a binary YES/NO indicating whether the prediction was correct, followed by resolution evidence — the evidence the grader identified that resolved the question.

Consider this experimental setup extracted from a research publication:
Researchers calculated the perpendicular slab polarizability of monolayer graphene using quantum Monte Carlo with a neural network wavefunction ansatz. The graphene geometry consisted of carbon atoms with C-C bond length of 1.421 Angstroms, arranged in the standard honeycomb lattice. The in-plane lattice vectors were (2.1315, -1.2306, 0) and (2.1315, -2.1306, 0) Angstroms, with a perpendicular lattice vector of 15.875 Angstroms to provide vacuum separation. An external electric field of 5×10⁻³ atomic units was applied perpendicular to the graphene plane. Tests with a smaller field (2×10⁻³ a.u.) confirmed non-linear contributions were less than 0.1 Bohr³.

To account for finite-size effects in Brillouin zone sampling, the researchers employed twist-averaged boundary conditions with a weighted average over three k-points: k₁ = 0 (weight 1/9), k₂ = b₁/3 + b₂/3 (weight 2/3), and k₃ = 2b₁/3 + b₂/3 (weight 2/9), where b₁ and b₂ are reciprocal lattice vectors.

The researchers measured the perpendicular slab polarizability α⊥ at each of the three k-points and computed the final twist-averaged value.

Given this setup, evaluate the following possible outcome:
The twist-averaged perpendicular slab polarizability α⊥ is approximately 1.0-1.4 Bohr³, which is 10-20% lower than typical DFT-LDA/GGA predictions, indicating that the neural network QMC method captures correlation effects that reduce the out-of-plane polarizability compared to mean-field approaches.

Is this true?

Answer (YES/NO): NO